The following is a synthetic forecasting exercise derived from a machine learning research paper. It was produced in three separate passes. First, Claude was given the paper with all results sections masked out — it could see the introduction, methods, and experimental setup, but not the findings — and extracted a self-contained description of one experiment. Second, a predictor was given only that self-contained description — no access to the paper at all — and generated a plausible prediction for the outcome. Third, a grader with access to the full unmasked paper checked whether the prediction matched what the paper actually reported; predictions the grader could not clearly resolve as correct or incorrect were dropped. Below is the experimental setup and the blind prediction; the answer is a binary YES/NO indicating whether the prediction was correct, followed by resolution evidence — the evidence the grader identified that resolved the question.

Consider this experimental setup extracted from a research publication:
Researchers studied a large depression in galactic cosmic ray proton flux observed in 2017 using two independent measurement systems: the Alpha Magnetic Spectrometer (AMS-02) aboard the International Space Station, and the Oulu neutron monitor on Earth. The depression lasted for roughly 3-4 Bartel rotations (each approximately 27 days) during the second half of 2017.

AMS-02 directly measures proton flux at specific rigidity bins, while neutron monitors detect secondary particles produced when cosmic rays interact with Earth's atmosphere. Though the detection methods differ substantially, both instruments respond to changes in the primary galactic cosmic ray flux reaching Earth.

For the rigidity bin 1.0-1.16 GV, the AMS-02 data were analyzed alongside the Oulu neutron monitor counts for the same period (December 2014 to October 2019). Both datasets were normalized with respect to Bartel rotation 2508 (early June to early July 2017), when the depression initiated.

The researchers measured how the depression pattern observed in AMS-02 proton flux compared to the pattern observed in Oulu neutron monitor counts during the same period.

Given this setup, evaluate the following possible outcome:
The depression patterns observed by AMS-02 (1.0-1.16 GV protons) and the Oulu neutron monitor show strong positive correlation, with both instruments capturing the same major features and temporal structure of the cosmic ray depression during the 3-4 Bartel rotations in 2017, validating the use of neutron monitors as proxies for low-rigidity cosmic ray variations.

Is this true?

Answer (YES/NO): YES